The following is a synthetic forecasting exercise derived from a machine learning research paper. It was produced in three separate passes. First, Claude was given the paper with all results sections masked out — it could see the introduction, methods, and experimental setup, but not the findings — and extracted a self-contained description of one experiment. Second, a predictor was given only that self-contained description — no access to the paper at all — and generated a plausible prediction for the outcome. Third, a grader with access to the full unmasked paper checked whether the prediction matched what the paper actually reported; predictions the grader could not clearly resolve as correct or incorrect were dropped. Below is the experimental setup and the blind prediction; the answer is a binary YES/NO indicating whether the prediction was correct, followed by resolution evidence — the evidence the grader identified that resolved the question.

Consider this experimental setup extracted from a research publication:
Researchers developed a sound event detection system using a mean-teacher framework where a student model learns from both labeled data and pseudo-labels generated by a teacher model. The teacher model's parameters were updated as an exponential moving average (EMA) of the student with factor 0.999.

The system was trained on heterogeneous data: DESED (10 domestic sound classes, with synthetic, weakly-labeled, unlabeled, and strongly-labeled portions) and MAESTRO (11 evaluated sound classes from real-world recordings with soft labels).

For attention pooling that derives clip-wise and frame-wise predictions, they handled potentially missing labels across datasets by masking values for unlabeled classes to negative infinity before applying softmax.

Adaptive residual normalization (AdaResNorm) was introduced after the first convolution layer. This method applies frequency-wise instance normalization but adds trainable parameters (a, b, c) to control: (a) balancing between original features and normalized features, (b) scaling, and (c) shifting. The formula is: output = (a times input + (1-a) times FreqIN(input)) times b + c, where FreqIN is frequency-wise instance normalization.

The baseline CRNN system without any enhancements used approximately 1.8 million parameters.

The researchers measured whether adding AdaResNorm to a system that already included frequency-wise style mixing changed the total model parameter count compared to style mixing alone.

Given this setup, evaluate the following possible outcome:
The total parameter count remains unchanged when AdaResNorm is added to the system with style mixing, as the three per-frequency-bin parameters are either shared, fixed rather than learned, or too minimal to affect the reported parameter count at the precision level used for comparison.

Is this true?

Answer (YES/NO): YES